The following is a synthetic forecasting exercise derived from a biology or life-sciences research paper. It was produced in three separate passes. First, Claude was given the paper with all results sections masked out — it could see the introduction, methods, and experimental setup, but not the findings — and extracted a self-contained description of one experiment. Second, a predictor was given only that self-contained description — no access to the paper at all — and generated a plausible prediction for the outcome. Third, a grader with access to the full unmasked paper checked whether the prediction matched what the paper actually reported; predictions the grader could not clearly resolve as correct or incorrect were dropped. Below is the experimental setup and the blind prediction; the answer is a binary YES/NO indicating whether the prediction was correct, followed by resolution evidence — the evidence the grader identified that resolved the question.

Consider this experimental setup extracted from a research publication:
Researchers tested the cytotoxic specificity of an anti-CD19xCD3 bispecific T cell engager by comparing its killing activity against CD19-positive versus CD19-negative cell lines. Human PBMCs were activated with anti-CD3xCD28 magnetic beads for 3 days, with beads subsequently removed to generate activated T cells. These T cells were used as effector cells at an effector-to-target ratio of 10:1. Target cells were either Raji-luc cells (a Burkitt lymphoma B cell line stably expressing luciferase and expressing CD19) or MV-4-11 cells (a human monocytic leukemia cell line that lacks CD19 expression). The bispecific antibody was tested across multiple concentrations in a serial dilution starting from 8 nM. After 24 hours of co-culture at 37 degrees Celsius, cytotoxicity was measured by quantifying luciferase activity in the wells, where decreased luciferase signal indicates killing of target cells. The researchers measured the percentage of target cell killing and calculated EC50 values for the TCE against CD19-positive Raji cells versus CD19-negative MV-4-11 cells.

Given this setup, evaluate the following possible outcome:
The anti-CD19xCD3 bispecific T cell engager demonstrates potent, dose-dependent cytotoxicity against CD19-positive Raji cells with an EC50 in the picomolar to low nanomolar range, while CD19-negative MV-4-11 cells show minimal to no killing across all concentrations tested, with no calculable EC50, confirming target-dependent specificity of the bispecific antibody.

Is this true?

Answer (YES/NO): YES